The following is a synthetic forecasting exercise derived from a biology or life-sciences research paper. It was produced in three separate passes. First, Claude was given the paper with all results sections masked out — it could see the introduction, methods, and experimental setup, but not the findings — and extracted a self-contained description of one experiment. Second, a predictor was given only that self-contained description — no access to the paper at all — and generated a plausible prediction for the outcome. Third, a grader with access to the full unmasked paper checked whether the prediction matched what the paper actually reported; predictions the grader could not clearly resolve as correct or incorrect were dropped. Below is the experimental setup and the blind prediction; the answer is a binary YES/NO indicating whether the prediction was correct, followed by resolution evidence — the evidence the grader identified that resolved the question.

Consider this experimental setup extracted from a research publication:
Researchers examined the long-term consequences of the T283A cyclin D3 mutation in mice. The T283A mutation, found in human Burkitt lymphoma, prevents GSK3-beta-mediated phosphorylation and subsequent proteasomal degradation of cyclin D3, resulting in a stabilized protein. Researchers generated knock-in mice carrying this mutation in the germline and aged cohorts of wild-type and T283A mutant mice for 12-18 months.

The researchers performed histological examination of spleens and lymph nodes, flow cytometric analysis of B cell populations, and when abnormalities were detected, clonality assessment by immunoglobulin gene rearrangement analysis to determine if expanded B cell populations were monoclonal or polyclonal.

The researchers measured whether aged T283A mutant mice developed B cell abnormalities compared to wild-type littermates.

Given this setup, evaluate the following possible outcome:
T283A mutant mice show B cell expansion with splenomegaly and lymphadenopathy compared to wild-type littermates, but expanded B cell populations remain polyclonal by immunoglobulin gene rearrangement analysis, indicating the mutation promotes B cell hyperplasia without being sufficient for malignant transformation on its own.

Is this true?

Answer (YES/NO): NO